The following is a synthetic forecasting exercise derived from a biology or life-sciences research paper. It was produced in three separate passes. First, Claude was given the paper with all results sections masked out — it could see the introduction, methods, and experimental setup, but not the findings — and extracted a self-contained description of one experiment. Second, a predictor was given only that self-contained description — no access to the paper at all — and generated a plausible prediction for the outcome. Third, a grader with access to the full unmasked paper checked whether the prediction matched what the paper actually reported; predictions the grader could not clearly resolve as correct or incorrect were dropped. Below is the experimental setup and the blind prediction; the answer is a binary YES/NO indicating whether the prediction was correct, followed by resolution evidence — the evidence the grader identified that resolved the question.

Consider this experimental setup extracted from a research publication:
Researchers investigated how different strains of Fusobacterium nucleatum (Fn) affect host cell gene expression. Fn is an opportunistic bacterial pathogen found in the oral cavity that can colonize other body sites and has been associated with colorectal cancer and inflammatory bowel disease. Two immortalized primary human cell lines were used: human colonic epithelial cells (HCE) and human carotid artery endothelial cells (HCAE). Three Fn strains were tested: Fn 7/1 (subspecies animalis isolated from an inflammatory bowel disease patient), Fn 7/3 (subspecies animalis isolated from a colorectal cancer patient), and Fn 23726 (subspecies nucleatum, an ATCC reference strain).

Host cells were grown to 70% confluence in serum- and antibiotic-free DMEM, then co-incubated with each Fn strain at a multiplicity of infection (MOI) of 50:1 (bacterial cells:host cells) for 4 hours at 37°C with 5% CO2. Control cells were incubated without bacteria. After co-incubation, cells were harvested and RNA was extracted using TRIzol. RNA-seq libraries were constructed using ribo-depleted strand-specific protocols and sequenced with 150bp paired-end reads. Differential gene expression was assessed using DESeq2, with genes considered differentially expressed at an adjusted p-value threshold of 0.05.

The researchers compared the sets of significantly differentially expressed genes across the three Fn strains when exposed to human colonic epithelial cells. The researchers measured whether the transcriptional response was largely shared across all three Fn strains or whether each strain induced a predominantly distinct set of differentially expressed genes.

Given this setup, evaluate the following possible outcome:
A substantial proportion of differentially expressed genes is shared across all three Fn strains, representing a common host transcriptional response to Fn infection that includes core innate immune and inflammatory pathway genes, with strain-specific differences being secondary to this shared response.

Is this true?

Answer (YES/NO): YES